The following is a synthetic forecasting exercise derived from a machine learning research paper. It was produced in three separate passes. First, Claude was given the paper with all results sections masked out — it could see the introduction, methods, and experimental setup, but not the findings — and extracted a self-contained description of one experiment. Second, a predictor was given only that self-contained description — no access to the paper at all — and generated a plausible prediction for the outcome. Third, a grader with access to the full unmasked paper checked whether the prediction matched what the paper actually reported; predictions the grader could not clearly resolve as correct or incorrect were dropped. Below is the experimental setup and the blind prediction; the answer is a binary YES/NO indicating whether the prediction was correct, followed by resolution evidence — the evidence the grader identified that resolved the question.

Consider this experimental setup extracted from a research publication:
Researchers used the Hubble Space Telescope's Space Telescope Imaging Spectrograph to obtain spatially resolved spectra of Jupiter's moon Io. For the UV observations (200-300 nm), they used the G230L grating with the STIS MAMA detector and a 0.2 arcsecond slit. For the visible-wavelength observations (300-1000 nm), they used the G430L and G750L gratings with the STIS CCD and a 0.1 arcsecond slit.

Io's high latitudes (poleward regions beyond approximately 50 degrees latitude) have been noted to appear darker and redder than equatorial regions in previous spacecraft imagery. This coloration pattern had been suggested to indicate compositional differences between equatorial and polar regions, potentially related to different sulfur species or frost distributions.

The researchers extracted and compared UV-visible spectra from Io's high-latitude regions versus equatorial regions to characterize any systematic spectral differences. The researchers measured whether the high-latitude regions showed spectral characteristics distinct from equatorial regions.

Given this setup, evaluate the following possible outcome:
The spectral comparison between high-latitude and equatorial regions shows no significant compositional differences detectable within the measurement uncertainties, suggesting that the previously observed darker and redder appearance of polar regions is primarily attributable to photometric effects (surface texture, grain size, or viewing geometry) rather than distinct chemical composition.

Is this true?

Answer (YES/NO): NO